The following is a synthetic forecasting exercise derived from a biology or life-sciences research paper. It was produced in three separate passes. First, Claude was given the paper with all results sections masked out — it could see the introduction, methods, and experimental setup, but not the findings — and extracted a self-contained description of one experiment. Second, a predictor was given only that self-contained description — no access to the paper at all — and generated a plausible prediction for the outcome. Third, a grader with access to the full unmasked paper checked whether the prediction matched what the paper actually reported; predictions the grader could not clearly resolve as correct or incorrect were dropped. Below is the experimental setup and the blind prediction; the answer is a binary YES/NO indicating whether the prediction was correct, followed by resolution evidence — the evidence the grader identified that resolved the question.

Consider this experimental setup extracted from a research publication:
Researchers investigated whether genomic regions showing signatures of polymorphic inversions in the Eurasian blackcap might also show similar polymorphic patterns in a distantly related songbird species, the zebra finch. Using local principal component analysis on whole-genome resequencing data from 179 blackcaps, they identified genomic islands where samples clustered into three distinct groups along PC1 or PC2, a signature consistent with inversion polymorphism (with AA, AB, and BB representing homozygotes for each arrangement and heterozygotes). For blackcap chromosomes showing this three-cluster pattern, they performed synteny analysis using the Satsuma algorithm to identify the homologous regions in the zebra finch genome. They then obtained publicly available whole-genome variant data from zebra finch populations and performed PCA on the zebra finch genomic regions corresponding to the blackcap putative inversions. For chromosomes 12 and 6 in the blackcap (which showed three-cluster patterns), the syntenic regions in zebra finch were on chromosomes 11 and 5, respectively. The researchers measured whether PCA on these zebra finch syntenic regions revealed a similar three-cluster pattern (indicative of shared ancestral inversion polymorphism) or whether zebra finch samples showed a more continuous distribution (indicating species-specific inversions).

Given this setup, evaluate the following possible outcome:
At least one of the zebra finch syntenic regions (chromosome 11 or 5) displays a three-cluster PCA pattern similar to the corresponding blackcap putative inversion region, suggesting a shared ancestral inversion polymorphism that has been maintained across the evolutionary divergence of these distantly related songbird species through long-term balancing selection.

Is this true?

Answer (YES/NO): NO